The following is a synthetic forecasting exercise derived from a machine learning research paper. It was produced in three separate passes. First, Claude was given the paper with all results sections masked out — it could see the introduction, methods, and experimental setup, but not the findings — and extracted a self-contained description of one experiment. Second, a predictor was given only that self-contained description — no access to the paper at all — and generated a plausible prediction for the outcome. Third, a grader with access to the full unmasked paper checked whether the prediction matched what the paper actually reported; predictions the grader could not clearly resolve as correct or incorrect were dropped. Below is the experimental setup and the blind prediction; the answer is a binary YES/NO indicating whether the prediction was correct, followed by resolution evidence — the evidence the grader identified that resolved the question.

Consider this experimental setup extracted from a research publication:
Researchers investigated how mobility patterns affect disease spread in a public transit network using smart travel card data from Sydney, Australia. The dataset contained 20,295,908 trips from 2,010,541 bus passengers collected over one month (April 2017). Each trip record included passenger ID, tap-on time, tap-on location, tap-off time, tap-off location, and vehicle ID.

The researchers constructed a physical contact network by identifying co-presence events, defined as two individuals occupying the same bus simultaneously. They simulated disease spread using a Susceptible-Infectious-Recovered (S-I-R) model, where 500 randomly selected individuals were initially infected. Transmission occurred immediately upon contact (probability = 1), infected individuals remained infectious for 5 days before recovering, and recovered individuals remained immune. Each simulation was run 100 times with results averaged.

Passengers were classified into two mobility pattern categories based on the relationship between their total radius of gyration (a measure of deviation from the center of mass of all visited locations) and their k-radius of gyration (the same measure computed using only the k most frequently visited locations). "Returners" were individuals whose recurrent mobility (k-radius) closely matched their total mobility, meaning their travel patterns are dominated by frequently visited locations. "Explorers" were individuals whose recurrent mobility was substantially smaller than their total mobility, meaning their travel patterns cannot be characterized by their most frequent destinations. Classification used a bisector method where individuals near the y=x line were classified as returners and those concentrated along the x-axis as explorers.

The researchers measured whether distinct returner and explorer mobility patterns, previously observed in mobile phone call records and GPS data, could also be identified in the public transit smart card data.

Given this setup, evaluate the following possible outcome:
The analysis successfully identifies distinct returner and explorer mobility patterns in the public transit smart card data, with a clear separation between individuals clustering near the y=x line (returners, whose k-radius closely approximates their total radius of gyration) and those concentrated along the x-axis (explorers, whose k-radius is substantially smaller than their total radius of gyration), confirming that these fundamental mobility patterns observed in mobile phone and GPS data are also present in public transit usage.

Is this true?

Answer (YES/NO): YES